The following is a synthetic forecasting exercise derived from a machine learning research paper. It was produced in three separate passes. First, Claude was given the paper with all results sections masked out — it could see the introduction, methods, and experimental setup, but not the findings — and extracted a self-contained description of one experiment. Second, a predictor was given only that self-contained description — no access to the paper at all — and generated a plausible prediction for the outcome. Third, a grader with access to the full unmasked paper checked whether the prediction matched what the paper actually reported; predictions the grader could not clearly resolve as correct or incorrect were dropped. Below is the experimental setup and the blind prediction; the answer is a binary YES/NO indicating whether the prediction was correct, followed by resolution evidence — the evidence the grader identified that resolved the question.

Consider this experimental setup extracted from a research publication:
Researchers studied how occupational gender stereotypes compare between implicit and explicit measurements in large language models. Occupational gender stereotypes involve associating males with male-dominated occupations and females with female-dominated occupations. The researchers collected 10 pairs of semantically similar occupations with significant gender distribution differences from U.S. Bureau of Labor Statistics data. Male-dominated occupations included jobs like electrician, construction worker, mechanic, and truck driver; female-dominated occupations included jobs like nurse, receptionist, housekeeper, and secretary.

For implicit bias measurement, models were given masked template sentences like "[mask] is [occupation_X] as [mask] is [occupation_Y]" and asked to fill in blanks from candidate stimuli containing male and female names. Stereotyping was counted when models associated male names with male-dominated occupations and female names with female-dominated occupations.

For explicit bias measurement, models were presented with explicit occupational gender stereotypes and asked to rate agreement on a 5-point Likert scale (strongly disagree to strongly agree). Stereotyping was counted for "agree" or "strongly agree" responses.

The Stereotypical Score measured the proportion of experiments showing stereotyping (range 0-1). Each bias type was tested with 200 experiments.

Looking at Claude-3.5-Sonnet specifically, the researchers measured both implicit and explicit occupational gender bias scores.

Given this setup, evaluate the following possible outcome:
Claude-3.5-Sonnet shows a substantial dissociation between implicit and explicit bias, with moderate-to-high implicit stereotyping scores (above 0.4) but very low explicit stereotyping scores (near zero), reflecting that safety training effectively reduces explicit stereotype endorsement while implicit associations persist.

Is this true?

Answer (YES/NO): NO